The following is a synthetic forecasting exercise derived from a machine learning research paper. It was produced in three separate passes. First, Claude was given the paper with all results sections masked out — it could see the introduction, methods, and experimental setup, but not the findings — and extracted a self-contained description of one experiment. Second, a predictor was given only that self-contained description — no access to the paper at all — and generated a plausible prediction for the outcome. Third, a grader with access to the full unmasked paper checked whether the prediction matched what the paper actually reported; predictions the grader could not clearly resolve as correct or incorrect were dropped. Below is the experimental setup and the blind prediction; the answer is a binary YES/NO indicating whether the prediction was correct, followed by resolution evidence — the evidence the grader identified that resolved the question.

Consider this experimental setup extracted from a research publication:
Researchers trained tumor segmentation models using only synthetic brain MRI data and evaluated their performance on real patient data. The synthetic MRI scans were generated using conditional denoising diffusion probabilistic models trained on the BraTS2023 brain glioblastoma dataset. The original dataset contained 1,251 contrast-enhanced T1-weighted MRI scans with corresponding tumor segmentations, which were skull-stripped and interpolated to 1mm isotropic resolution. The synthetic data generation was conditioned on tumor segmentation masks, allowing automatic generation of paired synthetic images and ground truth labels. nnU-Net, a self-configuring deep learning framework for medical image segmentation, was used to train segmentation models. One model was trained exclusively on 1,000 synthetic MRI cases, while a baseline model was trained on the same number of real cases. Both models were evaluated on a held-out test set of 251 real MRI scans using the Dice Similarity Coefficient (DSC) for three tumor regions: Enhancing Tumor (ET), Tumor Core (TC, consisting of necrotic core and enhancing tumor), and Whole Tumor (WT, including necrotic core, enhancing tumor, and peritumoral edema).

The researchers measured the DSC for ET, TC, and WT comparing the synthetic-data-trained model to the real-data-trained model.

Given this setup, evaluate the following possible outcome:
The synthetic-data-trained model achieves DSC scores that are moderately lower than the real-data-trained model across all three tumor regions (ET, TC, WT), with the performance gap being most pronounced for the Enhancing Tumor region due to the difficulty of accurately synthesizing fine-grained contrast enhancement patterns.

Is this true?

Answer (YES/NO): NO